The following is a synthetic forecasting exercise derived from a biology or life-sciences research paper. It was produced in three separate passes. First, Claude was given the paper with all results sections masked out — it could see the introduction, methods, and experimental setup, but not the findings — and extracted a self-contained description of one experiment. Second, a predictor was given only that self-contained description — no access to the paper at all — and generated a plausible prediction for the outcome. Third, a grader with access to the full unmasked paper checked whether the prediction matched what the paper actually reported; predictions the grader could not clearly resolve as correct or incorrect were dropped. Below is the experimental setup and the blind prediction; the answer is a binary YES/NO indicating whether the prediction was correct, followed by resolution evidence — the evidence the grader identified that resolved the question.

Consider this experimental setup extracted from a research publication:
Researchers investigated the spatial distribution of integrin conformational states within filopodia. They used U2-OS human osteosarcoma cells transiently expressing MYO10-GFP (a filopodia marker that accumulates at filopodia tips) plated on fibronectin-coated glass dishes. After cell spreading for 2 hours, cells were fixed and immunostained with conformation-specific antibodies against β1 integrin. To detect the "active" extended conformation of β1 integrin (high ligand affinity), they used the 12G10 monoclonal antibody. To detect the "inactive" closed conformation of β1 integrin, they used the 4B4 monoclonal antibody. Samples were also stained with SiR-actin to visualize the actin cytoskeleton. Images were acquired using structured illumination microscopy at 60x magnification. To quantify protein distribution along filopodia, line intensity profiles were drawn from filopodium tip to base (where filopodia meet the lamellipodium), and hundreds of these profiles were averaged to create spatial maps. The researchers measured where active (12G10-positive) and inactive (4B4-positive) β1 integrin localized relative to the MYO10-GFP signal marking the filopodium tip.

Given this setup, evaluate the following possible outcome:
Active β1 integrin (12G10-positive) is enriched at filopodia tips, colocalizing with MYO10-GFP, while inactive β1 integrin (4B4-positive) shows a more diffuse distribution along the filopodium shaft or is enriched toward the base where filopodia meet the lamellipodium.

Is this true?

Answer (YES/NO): YES